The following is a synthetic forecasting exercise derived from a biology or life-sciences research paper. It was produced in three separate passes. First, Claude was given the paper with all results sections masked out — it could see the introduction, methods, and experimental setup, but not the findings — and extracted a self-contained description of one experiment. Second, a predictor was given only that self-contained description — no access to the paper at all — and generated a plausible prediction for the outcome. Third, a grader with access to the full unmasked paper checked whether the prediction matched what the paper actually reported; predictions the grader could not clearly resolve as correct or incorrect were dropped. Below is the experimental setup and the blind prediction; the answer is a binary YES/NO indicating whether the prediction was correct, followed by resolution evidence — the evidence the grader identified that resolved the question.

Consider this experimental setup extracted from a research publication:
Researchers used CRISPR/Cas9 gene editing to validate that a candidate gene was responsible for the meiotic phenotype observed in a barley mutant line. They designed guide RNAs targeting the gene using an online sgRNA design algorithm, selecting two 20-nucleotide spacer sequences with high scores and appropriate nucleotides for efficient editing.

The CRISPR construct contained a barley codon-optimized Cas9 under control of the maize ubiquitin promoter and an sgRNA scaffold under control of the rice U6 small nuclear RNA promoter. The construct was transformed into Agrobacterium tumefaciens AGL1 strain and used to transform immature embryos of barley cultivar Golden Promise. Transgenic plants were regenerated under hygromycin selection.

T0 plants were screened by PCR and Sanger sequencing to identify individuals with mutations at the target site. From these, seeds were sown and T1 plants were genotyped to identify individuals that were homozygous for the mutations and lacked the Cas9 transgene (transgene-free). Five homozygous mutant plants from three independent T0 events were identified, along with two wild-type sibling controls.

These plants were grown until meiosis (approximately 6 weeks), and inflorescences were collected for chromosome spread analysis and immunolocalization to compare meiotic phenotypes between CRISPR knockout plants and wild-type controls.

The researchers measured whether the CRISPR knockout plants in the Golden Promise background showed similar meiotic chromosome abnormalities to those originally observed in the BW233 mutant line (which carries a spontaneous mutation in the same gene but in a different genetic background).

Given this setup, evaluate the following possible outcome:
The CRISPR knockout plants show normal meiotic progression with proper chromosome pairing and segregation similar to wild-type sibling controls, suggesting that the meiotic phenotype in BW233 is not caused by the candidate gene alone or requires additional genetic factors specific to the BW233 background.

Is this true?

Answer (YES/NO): NO